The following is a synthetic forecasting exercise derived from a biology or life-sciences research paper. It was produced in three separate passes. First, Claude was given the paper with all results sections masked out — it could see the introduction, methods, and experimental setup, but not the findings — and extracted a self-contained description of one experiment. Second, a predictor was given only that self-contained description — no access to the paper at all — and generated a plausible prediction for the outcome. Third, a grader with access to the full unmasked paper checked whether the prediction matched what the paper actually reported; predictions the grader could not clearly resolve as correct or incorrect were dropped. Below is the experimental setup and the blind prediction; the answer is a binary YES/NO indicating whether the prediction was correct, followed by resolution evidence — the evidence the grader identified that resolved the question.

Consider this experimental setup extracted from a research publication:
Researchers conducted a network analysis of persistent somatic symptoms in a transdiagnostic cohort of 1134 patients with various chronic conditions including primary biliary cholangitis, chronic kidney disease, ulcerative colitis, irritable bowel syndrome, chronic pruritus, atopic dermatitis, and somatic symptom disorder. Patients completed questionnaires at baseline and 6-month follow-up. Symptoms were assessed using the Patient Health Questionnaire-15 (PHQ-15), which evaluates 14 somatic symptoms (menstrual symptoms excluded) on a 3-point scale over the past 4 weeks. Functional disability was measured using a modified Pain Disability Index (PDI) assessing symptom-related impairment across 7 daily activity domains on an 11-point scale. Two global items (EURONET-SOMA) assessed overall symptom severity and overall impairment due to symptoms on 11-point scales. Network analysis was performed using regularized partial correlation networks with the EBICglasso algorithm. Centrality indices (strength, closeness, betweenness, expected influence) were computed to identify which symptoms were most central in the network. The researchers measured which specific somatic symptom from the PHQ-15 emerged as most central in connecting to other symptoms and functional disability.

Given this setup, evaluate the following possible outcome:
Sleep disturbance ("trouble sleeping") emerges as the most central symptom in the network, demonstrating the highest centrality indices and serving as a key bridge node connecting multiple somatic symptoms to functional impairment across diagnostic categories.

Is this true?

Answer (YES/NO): NO